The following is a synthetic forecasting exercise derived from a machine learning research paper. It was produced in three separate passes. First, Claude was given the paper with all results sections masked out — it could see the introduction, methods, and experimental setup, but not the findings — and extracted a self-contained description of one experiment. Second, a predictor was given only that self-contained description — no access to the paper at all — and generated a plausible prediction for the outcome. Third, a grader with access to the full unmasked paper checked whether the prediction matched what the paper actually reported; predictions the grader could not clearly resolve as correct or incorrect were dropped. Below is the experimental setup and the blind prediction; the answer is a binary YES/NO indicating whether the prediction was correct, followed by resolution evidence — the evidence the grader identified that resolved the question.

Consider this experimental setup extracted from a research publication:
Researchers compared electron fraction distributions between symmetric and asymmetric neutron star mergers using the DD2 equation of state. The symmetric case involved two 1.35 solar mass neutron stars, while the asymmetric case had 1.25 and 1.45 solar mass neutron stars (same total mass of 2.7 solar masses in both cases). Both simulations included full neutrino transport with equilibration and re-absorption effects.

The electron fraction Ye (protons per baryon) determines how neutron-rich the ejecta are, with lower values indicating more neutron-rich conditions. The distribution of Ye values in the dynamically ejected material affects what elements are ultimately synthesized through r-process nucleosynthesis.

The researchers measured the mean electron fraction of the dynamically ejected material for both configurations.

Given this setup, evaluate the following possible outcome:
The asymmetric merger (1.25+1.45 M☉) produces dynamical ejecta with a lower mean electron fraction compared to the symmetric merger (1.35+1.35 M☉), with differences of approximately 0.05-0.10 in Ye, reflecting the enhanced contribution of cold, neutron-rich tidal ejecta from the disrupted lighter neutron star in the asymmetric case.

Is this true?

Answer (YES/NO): YES